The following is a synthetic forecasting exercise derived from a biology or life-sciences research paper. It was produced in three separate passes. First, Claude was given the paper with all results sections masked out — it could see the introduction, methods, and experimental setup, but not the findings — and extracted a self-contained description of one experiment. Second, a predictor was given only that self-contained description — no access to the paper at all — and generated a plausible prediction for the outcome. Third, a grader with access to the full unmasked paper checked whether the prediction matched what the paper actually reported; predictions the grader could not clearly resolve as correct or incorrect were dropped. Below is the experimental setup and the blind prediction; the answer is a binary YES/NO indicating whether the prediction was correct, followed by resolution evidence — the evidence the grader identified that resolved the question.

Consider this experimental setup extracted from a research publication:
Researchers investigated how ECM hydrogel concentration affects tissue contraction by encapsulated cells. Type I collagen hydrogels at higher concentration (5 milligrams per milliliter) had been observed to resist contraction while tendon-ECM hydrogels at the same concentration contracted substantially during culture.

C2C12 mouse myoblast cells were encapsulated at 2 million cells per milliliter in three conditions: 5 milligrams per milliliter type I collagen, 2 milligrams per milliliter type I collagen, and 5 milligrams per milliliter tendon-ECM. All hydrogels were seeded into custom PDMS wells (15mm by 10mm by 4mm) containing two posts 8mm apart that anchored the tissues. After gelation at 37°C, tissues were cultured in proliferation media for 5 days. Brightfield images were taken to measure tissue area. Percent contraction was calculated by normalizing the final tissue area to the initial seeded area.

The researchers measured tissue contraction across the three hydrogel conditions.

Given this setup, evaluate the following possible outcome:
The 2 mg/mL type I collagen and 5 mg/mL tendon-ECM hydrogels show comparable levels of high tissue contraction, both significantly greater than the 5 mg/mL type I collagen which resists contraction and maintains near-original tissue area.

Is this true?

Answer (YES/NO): YES